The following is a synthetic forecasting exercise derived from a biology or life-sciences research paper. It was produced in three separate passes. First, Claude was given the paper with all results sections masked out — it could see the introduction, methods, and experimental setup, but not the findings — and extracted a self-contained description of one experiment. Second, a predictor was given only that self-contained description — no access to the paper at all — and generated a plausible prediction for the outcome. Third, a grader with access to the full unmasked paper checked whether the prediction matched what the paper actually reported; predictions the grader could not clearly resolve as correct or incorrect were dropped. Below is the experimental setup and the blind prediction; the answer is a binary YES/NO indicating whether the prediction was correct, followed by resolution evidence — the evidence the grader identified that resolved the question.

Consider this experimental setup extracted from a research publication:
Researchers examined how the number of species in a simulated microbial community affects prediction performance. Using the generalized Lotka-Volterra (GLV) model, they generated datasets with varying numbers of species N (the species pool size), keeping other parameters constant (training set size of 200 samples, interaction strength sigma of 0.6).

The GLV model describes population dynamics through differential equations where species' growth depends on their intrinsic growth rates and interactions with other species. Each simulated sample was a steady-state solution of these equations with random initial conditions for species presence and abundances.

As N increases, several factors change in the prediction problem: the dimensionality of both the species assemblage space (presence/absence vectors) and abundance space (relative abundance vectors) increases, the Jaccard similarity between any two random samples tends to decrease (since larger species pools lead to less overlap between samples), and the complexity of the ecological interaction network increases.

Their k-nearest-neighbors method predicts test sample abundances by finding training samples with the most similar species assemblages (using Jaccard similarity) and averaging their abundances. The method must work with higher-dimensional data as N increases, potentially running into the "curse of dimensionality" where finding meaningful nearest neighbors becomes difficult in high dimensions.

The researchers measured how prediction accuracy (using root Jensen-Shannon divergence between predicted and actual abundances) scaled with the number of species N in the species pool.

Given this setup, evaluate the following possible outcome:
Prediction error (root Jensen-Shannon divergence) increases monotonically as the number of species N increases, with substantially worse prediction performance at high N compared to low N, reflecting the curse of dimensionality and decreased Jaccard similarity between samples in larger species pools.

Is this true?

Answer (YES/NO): YES